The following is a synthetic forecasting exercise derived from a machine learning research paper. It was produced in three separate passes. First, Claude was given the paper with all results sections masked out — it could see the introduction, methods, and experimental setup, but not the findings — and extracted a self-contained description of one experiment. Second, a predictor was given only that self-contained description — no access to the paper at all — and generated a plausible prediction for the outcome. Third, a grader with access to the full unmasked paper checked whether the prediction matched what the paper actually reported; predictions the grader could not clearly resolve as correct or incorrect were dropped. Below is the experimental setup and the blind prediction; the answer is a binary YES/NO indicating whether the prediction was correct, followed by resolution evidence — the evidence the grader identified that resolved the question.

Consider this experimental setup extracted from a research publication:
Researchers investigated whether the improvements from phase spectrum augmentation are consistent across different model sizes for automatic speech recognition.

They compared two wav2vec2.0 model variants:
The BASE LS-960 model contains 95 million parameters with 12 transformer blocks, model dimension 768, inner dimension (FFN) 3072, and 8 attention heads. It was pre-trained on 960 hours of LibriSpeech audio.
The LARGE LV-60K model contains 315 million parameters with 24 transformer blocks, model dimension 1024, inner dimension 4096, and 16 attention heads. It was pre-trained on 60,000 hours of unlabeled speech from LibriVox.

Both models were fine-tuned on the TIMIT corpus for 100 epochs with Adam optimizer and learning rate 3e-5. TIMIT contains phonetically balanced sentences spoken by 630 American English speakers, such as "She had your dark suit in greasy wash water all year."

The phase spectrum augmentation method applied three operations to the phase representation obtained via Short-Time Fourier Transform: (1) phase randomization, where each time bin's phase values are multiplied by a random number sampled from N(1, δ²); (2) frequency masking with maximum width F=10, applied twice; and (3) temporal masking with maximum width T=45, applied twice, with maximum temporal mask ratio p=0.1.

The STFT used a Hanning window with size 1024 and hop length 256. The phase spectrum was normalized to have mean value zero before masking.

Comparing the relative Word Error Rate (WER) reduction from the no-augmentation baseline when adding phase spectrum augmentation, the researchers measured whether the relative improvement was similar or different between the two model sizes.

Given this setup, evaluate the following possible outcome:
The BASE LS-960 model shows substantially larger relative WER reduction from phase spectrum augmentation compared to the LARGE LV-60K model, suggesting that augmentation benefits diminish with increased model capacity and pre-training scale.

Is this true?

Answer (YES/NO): NO